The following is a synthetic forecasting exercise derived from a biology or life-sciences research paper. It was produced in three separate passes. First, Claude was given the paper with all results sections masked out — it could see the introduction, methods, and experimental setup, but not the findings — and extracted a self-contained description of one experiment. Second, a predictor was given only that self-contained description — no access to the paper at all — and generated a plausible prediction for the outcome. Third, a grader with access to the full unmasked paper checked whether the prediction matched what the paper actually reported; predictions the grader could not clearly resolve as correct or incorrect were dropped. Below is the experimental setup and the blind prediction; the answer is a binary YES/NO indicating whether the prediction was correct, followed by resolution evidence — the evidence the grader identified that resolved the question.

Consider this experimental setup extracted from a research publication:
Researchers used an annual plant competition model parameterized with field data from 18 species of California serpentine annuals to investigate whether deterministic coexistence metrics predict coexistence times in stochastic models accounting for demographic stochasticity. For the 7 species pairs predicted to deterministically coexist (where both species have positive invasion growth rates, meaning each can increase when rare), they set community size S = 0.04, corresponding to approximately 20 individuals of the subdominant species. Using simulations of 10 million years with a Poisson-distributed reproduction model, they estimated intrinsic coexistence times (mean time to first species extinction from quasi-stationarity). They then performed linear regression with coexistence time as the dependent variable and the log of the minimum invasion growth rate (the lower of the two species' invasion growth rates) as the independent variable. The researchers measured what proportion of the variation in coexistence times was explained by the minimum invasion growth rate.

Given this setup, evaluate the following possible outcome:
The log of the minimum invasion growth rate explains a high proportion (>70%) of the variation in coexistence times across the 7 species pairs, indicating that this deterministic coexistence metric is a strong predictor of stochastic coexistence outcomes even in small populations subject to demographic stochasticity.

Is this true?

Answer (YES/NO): NO